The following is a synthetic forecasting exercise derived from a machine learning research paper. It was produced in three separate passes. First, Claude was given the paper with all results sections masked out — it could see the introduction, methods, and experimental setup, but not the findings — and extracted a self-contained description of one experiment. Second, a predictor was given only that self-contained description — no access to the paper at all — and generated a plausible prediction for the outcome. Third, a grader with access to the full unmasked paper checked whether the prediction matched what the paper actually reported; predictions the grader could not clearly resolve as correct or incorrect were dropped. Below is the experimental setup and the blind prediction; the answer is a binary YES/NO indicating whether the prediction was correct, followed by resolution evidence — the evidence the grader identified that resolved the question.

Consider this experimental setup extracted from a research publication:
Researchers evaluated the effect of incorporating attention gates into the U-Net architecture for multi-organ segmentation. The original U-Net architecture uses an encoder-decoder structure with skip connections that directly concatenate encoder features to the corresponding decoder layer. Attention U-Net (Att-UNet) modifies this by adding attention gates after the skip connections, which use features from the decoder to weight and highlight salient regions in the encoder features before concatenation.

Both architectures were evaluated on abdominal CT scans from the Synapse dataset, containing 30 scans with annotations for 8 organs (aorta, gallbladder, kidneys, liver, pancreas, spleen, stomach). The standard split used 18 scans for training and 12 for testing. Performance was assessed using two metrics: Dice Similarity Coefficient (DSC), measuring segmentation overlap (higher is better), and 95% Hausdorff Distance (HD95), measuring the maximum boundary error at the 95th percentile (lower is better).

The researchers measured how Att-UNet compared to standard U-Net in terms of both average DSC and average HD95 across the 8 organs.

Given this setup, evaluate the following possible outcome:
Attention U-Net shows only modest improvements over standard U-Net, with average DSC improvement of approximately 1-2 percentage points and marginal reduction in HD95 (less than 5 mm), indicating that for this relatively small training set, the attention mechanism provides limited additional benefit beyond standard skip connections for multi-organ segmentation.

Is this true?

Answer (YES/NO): NO